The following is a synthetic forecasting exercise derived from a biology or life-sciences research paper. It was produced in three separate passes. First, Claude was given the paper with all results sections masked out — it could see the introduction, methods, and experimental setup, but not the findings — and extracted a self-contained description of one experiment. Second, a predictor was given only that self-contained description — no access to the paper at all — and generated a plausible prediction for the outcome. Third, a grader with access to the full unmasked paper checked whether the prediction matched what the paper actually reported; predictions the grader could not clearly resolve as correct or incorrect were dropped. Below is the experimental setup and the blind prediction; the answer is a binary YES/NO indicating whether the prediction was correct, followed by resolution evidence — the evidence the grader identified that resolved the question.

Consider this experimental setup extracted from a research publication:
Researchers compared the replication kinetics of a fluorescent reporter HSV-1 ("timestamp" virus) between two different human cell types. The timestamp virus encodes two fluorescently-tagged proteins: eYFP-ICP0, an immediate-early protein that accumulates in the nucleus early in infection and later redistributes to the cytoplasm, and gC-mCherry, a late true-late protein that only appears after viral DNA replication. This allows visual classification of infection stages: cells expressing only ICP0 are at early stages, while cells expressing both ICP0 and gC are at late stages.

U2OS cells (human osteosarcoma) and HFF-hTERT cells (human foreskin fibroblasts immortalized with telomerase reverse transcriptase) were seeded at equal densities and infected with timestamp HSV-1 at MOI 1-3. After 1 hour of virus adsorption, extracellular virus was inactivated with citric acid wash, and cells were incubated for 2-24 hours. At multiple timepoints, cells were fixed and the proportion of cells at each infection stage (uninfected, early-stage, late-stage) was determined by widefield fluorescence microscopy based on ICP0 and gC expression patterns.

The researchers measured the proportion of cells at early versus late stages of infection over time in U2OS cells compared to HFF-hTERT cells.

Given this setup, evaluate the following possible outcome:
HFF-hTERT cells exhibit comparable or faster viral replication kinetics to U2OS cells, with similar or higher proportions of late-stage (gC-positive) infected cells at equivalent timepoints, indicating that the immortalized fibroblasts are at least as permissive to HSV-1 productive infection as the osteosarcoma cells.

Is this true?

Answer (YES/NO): YES